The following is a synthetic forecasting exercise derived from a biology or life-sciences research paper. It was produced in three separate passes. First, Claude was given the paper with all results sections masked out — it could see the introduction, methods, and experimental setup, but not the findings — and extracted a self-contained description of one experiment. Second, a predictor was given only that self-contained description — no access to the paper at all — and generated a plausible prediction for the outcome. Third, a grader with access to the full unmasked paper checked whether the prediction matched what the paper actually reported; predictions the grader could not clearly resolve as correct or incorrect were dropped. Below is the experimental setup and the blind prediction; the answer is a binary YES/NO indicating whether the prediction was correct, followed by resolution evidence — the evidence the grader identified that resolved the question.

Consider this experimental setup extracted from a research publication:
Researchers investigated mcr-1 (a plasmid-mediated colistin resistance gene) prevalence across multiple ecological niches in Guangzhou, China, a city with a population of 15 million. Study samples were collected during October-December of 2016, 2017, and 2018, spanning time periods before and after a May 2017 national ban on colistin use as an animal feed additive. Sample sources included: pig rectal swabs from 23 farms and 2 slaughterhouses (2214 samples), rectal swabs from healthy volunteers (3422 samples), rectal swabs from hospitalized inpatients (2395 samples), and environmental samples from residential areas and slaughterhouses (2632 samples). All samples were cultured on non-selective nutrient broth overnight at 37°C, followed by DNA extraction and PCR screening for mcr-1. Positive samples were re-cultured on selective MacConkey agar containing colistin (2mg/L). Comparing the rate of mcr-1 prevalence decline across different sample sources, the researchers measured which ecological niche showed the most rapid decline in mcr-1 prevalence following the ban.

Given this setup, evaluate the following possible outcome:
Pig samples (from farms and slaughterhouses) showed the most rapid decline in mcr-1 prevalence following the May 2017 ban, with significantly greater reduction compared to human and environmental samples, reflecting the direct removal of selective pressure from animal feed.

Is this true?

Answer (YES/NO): NO